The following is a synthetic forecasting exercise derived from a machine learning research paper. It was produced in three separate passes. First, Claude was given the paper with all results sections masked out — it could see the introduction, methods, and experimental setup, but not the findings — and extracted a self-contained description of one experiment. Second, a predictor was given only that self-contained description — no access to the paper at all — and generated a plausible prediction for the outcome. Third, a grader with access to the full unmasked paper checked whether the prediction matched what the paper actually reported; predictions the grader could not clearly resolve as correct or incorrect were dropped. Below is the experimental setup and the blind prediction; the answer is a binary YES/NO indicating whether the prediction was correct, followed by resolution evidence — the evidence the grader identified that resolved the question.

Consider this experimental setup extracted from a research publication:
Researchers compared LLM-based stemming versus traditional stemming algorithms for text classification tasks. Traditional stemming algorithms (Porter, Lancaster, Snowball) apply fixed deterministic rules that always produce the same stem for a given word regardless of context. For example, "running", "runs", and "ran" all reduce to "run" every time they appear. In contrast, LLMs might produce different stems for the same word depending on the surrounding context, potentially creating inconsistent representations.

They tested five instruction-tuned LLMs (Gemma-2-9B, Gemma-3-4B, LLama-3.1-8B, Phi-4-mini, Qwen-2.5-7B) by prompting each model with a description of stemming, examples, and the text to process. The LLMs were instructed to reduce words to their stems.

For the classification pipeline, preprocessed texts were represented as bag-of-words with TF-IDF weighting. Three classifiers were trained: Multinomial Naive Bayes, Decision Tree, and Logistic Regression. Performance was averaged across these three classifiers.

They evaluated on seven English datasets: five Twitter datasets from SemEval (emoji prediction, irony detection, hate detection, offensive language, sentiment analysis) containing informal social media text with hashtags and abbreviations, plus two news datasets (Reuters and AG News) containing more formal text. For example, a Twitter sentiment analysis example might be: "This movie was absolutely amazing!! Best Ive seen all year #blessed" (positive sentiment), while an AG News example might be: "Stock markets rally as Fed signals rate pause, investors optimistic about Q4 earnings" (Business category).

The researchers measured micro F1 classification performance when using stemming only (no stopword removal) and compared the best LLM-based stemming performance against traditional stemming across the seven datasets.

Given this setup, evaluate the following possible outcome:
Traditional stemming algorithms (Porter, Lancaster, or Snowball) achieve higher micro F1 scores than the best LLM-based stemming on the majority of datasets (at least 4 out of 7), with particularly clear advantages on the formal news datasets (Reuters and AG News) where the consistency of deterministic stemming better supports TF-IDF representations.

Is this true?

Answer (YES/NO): NO